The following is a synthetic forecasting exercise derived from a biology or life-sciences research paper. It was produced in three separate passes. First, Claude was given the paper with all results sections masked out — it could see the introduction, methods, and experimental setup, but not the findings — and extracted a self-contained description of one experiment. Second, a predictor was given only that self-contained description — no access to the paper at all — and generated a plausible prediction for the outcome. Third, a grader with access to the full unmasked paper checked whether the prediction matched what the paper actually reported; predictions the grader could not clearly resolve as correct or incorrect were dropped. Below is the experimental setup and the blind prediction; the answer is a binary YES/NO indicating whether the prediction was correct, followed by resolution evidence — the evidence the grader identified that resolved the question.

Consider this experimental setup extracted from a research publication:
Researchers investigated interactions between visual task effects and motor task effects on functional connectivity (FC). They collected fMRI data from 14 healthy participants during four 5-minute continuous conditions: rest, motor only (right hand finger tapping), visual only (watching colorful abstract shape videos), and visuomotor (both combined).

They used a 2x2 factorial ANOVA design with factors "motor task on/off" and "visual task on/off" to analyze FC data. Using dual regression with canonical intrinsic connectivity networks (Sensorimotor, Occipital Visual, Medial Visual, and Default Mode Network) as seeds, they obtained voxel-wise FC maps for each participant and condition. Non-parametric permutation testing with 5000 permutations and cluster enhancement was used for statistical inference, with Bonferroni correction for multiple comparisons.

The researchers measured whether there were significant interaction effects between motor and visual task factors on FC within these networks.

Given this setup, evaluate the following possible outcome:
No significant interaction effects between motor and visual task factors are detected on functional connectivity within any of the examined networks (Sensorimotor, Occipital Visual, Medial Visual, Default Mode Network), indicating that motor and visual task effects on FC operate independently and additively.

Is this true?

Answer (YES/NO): YES